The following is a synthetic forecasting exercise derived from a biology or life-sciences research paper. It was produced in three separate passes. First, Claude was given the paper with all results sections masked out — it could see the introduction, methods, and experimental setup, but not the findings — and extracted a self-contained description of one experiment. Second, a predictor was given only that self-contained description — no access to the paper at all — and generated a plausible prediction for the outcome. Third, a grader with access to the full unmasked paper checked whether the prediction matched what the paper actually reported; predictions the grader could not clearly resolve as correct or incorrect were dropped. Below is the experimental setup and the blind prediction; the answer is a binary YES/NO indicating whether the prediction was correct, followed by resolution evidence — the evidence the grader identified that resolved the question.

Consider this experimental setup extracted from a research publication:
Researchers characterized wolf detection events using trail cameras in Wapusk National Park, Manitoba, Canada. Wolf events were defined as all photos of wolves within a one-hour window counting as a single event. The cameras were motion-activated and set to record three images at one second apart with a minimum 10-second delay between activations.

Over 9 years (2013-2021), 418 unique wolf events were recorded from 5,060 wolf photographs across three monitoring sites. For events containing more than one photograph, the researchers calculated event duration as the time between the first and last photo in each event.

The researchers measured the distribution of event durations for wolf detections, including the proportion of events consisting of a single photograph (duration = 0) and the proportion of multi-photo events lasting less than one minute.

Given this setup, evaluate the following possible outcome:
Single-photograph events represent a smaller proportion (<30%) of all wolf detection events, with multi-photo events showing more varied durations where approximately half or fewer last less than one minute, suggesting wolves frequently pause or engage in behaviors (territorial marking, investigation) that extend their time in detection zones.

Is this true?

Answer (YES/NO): NO